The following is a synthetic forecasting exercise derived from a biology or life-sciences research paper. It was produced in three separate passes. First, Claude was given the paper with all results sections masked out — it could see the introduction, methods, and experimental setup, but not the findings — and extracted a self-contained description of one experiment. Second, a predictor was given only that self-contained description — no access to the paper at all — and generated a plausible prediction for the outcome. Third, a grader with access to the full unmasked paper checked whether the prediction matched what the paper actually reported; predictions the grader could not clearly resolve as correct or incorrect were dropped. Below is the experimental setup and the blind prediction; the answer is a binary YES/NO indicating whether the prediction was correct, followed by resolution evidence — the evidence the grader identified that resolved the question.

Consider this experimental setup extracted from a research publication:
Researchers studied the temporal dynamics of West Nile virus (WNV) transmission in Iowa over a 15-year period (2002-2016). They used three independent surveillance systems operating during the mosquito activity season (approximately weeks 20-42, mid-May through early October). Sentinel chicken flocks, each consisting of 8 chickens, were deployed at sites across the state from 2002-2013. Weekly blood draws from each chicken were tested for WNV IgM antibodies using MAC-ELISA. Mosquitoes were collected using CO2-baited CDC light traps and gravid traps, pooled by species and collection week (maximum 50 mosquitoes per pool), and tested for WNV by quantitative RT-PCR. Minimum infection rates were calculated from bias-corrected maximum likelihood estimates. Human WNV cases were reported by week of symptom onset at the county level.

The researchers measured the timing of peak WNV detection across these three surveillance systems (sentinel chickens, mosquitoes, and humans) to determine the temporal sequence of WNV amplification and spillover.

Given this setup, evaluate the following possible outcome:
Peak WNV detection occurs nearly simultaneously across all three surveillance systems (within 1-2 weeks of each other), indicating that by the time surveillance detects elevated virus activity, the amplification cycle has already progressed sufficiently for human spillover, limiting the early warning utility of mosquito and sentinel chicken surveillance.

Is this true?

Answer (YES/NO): NO